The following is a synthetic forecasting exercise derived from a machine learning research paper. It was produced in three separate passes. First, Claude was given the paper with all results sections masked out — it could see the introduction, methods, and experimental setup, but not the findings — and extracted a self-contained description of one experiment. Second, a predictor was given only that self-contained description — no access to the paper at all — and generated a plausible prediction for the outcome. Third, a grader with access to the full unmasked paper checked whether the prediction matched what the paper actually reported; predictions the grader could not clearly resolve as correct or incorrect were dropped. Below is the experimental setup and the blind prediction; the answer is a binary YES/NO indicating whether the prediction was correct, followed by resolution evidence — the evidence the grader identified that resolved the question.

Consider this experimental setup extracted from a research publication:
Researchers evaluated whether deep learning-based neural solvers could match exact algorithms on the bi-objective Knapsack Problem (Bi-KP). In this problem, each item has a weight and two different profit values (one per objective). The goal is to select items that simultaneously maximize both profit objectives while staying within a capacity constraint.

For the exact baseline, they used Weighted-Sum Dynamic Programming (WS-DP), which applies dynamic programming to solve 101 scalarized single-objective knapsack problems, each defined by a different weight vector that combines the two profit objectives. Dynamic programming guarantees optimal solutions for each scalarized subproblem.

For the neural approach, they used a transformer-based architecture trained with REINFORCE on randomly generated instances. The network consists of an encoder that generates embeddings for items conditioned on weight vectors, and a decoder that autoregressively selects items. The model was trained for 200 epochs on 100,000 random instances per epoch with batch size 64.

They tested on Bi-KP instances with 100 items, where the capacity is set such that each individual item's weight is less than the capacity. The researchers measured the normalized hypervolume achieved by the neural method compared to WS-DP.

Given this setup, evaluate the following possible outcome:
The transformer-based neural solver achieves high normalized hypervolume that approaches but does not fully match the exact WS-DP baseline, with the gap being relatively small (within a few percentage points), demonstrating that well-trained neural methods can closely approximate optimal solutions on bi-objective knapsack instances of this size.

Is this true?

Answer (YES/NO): NO